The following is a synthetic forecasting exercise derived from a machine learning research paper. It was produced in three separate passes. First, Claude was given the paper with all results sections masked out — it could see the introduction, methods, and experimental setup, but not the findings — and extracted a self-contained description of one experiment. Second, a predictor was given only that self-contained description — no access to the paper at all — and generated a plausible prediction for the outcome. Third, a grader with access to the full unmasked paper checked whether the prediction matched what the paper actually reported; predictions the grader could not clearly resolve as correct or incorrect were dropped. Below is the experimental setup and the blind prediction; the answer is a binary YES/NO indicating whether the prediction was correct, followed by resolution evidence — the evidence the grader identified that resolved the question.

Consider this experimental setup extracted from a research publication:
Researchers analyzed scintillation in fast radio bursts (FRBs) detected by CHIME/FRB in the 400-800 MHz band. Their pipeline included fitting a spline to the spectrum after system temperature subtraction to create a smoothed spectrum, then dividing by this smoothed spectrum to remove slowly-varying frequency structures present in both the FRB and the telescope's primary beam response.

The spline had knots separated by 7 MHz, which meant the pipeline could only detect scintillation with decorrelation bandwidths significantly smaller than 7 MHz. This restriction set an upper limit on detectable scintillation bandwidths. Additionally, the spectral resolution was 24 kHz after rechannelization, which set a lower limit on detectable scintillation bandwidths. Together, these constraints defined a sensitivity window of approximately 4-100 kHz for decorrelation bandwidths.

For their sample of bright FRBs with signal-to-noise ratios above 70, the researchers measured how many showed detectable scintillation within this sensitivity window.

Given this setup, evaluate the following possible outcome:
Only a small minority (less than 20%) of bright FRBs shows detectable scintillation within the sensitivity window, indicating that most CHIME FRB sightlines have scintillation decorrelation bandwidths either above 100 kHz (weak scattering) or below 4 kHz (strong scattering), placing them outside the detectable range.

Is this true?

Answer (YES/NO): NO